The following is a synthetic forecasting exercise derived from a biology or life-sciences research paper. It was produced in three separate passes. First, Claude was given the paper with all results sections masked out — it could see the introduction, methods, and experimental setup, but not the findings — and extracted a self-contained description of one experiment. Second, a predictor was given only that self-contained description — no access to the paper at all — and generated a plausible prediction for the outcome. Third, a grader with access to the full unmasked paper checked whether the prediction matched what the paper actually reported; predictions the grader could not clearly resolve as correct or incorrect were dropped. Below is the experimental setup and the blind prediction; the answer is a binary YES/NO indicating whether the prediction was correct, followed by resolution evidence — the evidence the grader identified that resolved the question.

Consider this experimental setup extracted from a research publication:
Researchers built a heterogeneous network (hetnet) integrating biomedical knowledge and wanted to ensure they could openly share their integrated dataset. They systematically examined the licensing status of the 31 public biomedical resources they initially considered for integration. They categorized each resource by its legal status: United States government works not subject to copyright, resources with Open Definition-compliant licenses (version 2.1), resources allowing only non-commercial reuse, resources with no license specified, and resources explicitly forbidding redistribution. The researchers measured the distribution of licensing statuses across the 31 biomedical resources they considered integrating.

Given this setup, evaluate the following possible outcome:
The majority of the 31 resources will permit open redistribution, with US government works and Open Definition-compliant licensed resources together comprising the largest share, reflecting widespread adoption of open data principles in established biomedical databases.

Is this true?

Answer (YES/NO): YES